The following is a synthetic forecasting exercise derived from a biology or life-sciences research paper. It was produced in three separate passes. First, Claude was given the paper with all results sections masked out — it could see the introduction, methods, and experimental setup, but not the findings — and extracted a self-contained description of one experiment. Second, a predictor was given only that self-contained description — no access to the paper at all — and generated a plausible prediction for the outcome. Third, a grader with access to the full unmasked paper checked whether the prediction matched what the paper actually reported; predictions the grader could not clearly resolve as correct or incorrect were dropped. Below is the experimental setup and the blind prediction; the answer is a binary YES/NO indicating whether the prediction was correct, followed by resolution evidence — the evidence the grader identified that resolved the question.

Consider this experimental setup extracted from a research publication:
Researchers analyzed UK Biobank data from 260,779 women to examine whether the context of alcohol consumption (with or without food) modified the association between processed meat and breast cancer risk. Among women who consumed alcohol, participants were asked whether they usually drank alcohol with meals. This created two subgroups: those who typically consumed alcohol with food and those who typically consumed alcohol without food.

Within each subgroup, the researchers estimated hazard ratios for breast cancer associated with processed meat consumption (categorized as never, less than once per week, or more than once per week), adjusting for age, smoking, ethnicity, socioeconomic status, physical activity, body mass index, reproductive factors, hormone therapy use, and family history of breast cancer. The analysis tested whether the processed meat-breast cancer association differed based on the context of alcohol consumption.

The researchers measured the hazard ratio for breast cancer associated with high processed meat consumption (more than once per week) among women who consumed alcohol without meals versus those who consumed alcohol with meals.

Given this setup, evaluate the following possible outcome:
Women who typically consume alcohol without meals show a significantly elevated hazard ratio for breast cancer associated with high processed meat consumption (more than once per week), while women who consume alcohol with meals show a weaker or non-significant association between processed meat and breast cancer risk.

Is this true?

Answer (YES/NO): NO